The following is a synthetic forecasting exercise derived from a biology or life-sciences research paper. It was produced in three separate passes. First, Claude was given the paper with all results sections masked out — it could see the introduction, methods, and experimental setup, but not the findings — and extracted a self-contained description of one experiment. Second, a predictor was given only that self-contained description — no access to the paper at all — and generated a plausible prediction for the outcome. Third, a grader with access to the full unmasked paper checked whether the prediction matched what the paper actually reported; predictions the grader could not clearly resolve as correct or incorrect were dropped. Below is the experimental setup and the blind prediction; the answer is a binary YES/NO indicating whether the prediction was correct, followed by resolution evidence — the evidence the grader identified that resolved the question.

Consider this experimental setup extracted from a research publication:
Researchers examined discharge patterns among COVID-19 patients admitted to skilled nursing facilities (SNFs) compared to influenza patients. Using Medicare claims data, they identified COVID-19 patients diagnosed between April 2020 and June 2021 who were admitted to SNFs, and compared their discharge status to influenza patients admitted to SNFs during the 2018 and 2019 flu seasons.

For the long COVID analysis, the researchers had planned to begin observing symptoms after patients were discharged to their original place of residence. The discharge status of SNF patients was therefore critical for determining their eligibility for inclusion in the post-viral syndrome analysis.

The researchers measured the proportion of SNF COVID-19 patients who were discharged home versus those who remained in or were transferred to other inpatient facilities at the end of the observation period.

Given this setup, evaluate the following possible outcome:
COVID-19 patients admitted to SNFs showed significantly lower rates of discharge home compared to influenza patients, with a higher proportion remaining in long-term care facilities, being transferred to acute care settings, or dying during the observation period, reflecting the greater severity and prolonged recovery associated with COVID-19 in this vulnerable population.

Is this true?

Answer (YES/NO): NO